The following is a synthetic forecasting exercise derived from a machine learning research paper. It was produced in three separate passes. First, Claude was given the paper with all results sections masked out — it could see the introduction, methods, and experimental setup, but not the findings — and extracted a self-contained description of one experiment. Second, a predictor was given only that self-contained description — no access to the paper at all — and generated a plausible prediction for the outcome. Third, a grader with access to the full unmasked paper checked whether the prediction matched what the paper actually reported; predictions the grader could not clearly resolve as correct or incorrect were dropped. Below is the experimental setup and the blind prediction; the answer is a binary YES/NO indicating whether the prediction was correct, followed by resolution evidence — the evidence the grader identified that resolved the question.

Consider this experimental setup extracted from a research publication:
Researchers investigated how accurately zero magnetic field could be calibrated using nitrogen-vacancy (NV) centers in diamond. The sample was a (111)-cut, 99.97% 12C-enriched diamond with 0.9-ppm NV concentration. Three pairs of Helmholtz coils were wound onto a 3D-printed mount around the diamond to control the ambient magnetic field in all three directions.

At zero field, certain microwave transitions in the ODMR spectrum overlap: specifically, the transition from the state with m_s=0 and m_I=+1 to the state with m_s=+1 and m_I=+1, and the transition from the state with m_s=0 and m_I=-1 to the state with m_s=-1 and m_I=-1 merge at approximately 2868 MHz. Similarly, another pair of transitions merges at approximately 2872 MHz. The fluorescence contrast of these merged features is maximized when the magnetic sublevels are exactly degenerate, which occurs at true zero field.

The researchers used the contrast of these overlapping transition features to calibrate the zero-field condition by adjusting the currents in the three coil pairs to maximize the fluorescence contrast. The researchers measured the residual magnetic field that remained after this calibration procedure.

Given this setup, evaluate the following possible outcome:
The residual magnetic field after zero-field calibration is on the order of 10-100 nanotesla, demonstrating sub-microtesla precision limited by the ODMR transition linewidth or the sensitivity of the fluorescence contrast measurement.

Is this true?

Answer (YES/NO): NO